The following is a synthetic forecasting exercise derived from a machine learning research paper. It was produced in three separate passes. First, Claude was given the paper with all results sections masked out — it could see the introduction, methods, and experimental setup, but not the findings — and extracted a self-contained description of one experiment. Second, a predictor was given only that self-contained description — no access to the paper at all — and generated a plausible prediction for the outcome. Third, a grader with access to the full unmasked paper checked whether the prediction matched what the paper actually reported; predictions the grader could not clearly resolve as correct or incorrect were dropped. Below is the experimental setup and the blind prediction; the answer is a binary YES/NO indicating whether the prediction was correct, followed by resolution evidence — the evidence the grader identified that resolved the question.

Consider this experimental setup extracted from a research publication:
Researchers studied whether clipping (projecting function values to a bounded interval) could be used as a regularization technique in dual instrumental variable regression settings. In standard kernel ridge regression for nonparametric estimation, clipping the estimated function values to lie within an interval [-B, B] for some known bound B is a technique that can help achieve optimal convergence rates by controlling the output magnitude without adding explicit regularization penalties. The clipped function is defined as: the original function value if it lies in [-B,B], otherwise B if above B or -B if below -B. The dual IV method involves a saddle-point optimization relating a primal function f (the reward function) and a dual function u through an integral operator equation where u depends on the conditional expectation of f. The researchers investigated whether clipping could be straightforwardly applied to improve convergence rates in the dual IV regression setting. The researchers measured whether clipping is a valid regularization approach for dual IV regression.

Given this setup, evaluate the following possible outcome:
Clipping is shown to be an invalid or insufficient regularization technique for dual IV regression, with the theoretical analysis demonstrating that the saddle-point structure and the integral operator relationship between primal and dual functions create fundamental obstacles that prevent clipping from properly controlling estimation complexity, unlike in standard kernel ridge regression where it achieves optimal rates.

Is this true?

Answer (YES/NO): YES